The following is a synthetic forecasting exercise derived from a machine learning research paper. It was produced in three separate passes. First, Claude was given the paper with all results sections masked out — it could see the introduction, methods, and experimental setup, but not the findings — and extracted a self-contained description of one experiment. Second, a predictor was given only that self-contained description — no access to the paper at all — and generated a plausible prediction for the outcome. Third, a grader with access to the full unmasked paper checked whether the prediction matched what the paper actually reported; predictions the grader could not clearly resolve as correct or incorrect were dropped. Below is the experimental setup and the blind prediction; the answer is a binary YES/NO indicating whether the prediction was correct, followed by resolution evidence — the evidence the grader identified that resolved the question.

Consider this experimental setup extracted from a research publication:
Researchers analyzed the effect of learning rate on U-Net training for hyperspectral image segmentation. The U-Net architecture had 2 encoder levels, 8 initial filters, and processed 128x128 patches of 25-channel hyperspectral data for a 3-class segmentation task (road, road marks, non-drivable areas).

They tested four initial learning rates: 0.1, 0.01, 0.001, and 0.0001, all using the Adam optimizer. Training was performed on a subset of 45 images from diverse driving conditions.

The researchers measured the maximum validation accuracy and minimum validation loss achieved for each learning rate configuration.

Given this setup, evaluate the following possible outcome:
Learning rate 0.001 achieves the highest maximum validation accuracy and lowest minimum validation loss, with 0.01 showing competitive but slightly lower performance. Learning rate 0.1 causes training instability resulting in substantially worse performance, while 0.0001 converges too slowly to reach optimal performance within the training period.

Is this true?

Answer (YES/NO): NO